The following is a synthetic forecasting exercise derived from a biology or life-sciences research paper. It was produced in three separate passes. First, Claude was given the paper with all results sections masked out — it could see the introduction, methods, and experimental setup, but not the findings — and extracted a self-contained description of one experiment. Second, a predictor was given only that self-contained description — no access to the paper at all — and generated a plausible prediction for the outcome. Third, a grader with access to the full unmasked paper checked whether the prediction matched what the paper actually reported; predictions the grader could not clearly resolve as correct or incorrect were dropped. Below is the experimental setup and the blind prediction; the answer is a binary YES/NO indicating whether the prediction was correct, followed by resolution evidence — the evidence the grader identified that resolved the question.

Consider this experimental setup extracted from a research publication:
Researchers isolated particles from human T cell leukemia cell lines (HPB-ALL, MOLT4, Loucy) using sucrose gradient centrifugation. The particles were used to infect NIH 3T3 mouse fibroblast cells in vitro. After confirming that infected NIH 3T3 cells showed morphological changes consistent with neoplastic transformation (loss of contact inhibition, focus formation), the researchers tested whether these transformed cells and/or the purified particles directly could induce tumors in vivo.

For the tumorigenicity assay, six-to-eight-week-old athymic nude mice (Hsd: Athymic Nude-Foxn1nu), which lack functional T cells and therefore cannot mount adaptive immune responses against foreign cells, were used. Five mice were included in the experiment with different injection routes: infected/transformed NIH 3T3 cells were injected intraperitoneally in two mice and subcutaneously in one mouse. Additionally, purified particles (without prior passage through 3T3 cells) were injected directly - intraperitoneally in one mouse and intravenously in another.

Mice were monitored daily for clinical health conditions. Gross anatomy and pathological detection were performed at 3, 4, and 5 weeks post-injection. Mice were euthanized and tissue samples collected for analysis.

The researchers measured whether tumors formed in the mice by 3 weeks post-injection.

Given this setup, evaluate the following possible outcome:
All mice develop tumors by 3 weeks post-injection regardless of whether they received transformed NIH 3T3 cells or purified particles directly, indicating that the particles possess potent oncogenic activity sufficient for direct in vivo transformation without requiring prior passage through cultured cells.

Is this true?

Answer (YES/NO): NO